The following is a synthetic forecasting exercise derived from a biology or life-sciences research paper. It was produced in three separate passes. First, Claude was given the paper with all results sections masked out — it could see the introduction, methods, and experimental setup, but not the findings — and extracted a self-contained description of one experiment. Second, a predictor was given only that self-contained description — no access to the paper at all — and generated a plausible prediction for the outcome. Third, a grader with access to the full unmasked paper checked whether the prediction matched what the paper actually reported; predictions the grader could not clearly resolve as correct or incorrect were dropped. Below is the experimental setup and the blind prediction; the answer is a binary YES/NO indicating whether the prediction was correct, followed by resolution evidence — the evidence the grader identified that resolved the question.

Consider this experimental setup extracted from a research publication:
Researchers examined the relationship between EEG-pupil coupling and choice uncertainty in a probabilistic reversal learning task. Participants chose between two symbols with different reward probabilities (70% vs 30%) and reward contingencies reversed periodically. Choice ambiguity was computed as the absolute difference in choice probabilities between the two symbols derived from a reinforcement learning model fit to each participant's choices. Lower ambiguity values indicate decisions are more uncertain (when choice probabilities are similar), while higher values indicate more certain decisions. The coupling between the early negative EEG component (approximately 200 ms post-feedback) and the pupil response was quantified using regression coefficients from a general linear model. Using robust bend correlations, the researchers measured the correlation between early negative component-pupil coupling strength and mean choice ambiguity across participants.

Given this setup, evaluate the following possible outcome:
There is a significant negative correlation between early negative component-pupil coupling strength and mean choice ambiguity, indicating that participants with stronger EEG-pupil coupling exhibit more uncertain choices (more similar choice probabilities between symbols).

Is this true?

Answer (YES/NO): YES